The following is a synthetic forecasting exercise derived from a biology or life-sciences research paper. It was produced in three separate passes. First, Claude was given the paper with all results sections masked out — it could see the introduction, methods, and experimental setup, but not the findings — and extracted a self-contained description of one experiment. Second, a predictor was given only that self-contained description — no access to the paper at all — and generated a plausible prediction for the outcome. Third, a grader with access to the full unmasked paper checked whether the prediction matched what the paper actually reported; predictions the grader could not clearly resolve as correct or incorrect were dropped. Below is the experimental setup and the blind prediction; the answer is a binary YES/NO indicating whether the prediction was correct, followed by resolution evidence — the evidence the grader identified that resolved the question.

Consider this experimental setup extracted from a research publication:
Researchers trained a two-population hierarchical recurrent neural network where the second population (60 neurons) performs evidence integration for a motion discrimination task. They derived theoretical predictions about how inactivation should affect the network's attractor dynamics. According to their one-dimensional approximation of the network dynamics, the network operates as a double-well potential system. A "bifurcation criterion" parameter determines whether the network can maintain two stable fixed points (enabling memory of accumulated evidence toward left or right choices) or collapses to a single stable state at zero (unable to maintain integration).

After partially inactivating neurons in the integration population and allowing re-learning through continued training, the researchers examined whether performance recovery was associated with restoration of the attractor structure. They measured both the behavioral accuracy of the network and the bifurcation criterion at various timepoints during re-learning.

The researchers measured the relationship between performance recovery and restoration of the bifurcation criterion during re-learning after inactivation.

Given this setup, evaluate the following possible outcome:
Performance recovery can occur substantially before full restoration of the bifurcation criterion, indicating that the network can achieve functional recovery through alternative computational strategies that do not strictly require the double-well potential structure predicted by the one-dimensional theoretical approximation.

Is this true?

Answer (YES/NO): NO